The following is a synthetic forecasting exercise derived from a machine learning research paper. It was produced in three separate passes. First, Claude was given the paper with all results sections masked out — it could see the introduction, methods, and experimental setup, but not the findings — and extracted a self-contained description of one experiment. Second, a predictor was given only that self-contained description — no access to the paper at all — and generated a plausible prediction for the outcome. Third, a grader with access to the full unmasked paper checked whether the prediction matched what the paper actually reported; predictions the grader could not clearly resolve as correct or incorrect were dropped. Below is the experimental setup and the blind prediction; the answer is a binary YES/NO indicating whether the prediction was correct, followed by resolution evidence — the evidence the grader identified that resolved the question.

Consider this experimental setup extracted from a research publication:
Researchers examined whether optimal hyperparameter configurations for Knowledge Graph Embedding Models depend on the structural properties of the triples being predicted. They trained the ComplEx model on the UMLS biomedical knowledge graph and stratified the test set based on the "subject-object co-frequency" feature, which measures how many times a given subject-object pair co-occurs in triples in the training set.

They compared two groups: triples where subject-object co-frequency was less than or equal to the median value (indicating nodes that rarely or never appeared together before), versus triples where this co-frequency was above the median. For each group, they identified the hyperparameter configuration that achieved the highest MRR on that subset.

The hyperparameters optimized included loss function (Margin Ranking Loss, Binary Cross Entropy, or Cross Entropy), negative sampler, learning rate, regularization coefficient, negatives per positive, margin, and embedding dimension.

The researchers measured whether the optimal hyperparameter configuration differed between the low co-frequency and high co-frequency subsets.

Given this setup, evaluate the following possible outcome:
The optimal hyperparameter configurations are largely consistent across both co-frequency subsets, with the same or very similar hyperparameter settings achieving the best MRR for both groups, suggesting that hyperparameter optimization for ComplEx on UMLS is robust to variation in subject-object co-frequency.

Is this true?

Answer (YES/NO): YES